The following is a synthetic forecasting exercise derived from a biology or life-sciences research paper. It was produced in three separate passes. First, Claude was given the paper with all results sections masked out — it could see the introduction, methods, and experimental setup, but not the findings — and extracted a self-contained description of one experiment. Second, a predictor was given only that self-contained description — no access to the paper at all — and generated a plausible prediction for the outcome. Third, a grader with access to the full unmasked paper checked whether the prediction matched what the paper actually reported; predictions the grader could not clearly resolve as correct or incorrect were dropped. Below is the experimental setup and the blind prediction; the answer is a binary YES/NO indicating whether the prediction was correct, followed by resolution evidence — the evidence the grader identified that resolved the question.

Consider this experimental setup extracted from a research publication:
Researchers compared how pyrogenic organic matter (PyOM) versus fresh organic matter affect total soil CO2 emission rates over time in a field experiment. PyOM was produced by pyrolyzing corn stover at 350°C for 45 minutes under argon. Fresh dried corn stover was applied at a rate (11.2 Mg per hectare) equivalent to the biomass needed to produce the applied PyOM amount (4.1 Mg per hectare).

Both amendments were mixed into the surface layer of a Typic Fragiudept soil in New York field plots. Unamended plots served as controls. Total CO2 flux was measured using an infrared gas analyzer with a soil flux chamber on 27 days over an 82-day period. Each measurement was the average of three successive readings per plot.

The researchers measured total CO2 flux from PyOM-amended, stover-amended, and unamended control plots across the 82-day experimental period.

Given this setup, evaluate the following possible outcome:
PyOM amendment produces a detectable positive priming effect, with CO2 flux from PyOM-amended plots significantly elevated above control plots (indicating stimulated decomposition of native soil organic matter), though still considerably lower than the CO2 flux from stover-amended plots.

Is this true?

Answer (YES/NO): NO